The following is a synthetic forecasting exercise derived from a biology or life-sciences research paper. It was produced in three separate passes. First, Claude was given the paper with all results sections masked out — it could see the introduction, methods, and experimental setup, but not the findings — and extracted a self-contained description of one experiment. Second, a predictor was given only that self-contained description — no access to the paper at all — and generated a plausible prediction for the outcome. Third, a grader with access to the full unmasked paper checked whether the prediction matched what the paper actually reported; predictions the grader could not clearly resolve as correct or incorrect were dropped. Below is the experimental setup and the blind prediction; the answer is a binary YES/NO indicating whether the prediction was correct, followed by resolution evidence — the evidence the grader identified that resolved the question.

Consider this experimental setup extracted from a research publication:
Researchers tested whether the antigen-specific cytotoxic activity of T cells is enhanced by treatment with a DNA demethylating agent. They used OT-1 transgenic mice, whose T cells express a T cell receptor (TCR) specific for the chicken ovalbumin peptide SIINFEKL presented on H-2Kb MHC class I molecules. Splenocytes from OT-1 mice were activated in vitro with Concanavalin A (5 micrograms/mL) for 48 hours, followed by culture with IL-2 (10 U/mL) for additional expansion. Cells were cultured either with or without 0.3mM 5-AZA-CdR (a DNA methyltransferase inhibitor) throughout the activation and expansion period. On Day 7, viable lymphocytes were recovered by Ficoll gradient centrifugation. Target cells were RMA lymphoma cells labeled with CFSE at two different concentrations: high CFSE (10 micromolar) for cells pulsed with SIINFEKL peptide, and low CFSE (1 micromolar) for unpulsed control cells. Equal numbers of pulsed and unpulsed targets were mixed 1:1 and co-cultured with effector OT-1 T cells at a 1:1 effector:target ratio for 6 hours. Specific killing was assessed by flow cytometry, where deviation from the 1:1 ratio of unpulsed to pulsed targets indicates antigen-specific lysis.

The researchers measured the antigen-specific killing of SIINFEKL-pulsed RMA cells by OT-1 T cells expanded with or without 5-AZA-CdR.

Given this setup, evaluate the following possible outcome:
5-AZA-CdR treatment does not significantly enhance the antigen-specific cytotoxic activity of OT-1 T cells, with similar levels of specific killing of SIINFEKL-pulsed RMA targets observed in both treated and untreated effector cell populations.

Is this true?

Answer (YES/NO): NO